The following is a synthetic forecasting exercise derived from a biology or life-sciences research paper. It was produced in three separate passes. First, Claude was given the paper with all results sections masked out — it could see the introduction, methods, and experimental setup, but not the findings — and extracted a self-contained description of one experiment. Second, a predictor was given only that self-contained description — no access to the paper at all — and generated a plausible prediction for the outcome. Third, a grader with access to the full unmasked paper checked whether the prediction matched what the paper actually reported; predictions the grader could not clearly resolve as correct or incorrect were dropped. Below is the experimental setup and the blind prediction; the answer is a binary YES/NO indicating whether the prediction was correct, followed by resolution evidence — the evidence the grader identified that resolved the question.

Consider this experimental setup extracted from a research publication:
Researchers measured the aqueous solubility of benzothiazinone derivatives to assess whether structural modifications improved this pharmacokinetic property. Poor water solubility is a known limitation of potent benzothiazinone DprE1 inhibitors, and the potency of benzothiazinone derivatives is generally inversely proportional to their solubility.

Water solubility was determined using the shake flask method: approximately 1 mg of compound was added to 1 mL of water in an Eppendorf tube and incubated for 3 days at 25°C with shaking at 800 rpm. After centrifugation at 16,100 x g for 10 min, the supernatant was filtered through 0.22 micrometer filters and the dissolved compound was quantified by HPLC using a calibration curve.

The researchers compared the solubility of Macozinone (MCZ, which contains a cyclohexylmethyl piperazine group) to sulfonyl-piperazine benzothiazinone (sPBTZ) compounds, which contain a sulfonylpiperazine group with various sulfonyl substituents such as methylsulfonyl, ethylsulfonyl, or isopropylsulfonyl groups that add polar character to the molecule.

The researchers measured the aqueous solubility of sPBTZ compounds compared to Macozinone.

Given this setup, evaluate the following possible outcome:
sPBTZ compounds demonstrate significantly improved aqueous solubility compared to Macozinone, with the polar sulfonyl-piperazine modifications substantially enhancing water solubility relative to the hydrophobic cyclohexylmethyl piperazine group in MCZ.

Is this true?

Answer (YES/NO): NO